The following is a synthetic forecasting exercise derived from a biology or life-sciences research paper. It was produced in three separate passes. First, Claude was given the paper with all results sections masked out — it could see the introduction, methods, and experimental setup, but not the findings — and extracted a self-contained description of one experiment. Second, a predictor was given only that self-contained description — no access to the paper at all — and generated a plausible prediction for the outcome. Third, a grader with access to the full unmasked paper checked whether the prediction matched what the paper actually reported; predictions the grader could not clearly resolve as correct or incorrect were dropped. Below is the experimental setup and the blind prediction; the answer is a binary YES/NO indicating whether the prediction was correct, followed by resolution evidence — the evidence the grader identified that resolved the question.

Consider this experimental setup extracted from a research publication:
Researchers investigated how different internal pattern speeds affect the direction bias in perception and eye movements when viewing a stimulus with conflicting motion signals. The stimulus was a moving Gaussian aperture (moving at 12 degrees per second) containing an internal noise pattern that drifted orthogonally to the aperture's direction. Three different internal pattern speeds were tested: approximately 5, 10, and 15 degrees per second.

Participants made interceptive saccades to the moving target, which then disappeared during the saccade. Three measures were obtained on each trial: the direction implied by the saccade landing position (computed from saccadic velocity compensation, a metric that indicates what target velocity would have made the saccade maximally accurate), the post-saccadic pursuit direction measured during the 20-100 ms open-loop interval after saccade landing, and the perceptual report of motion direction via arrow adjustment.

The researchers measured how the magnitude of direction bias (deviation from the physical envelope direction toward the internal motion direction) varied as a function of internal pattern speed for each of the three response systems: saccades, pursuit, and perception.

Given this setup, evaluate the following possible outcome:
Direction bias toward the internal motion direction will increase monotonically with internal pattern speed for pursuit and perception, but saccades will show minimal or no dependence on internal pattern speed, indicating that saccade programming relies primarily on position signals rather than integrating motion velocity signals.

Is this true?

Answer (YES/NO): NO